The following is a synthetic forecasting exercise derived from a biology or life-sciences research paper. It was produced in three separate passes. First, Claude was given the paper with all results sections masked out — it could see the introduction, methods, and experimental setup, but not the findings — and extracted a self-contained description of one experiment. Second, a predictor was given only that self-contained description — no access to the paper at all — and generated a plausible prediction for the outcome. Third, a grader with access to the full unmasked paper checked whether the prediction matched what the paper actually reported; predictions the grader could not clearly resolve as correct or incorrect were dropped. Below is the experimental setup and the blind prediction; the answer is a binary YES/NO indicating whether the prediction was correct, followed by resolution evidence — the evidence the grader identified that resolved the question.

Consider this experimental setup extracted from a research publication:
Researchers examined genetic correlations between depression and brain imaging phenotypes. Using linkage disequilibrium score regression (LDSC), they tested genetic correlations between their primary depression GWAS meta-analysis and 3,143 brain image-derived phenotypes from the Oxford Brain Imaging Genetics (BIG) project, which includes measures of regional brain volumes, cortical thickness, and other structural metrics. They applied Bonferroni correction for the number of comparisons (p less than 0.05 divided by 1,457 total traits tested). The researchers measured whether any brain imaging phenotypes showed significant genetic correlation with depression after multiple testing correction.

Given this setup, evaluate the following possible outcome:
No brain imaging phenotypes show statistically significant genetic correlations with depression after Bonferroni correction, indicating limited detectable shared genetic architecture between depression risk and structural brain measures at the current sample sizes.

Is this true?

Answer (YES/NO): YES